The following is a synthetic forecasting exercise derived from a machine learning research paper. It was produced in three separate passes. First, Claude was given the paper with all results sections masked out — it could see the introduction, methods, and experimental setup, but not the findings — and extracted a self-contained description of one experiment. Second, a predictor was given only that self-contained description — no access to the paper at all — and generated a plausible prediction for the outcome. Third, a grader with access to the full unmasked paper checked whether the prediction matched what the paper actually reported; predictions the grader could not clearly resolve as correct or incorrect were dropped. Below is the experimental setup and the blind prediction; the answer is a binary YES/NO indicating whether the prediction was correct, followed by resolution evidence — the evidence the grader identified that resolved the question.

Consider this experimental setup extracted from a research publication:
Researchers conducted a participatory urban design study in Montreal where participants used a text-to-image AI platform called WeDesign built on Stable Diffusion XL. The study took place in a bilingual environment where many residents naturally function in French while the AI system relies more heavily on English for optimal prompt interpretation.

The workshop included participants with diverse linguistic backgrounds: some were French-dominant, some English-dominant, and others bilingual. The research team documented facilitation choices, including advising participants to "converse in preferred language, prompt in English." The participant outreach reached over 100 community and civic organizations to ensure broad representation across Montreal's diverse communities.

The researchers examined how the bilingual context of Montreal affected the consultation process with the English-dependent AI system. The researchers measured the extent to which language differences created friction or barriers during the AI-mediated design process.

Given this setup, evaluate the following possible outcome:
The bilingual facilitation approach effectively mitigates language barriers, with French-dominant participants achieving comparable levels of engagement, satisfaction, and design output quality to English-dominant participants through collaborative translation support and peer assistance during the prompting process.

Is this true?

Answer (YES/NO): NO